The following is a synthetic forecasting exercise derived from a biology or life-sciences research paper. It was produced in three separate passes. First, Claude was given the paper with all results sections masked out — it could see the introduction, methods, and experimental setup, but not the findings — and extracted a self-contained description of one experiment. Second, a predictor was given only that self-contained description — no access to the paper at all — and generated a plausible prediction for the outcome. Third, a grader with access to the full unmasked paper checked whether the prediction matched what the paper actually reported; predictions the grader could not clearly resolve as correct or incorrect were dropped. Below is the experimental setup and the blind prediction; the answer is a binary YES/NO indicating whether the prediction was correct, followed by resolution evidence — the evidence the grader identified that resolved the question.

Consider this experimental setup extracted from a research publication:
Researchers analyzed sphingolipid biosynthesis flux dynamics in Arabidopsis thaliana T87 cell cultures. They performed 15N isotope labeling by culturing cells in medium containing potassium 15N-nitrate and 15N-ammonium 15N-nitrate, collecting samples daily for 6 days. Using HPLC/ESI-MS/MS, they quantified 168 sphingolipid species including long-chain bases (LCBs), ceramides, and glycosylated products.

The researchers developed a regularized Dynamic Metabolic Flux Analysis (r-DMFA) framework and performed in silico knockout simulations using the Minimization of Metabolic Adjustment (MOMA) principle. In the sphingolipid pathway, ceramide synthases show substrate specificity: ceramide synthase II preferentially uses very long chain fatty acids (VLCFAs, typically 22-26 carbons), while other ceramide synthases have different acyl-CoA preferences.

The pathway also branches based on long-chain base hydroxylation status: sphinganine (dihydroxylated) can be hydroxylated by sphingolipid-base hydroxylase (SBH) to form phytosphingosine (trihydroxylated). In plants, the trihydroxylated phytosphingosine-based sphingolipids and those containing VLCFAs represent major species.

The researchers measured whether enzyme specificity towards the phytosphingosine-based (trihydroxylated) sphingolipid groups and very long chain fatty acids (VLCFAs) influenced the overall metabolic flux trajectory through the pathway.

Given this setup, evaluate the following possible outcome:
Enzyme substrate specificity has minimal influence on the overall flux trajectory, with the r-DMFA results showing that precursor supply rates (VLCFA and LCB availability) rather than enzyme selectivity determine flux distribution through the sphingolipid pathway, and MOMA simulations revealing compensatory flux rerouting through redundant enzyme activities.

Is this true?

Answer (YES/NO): NO